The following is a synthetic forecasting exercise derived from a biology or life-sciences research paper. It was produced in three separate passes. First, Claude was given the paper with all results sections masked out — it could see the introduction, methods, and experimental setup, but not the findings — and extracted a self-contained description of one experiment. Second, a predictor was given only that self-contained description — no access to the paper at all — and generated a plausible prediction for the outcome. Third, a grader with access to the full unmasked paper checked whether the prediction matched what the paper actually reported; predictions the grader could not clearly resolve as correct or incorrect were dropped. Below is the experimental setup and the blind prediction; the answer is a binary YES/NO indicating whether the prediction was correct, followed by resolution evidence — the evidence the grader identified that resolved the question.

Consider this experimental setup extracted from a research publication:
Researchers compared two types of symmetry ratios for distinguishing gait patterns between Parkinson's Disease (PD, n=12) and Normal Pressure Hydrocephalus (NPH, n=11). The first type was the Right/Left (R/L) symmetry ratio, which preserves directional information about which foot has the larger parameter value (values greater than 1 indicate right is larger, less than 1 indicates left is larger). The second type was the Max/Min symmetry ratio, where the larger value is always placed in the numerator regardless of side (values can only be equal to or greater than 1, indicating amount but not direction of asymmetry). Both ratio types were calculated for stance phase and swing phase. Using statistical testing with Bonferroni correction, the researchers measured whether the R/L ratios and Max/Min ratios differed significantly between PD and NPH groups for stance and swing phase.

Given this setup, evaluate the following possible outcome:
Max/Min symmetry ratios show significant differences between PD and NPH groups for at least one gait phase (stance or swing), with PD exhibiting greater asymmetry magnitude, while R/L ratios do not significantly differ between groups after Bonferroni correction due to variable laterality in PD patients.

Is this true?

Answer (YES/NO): NO